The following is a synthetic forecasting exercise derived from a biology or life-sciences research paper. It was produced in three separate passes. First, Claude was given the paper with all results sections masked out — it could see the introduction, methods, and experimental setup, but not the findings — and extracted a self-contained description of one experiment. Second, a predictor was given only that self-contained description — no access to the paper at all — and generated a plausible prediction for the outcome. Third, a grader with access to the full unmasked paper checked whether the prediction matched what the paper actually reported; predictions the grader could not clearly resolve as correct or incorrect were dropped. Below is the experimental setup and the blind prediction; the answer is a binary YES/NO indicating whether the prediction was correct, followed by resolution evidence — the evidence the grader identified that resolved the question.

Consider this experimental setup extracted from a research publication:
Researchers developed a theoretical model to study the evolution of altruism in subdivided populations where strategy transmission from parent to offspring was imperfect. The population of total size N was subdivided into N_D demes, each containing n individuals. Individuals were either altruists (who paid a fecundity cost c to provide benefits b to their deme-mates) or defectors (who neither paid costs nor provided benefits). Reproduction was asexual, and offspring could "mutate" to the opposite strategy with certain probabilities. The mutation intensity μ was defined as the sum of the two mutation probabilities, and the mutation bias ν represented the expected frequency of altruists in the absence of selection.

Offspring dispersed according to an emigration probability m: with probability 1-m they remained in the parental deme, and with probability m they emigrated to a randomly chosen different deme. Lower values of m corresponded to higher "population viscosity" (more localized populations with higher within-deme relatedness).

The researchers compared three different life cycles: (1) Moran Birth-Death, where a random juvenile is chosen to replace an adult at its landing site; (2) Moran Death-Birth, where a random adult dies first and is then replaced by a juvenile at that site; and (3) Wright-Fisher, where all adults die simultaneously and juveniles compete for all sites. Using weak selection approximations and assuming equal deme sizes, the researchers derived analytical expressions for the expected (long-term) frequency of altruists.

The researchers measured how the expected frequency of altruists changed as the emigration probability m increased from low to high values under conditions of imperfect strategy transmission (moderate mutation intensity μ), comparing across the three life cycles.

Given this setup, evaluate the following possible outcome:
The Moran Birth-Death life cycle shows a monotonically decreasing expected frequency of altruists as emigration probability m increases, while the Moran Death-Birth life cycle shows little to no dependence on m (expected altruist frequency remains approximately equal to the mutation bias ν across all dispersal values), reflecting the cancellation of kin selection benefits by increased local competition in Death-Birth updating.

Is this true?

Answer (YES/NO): NO